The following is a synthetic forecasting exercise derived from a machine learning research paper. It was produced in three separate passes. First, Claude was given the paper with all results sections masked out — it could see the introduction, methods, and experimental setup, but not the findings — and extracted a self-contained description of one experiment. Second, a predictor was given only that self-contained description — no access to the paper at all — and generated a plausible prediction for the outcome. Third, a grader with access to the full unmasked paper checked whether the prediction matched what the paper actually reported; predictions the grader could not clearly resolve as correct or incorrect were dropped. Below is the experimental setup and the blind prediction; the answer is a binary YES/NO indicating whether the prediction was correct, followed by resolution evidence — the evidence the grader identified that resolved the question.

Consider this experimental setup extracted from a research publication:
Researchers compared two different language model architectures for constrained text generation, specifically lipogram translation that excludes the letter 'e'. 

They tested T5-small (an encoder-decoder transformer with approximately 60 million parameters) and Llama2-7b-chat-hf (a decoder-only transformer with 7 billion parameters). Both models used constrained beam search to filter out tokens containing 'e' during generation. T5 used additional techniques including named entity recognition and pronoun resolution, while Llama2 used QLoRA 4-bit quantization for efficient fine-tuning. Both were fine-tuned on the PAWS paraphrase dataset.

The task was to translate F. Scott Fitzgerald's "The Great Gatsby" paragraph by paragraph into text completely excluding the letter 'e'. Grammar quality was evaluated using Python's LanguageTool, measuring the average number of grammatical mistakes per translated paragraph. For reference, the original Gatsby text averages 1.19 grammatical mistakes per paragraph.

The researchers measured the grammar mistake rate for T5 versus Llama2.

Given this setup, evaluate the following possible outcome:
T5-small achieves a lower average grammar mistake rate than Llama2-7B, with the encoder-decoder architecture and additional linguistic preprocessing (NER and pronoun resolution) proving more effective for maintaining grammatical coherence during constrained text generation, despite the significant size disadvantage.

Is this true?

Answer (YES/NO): YES